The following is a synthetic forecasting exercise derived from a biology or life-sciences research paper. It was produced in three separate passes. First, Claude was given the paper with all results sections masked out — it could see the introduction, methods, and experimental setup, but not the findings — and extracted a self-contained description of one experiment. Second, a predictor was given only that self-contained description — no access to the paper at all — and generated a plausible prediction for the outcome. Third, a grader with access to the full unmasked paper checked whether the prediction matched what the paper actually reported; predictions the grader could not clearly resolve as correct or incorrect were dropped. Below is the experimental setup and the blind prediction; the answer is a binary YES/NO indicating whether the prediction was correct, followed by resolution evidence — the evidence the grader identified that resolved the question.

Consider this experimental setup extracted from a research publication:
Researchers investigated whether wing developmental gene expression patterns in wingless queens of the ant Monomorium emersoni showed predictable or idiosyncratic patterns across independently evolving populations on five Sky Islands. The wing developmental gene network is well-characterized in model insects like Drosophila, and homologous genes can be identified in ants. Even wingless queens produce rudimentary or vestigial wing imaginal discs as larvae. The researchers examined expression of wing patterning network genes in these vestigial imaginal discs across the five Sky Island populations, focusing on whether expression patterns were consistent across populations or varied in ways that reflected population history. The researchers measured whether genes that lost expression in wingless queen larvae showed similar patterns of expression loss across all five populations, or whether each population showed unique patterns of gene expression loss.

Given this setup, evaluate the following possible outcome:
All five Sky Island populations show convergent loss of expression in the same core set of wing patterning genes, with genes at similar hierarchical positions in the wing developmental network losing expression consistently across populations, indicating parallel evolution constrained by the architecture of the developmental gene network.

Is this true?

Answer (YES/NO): YES